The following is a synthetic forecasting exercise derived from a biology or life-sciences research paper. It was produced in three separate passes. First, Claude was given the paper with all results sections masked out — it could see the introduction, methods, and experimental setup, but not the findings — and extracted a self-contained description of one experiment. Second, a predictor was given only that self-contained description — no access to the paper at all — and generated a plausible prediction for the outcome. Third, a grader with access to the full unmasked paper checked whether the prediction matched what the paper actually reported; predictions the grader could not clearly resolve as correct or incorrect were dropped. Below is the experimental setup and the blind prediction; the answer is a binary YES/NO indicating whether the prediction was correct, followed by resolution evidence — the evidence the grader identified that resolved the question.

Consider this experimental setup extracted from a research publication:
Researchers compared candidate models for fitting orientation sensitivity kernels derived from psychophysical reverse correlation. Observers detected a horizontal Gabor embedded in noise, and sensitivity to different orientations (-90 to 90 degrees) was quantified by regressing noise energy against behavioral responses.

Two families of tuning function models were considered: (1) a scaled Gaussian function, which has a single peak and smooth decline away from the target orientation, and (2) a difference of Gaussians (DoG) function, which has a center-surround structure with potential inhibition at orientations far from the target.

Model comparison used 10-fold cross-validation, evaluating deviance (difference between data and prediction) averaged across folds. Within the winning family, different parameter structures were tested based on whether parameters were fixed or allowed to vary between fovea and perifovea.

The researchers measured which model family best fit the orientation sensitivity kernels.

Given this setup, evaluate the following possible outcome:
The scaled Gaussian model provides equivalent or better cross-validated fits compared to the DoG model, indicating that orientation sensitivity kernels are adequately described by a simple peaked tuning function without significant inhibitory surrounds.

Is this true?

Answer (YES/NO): YES